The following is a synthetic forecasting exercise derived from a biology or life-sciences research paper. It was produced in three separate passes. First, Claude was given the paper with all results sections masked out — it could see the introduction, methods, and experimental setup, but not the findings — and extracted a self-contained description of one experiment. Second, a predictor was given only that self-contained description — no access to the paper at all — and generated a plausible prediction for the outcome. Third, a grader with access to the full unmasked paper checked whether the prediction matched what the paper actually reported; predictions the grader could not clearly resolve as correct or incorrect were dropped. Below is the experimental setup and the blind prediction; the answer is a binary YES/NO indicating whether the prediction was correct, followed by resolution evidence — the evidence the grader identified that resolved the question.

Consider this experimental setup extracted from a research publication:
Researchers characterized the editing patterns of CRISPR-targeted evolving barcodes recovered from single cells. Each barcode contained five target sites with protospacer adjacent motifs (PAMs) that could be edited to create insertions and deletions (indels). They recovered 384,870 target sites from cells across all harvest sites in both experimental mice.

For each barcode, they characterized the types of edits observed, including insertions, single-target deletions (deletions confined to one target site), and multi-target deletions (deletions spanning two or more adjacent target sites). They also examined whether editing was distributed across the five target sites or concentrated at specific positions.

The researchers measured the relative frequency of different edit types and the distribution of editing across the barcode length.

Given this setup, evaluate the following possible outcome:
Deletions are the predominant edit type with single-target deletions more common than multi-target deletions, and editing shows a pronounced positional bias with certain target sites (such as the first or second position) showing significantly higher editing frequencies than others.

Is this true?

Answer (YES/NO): NO